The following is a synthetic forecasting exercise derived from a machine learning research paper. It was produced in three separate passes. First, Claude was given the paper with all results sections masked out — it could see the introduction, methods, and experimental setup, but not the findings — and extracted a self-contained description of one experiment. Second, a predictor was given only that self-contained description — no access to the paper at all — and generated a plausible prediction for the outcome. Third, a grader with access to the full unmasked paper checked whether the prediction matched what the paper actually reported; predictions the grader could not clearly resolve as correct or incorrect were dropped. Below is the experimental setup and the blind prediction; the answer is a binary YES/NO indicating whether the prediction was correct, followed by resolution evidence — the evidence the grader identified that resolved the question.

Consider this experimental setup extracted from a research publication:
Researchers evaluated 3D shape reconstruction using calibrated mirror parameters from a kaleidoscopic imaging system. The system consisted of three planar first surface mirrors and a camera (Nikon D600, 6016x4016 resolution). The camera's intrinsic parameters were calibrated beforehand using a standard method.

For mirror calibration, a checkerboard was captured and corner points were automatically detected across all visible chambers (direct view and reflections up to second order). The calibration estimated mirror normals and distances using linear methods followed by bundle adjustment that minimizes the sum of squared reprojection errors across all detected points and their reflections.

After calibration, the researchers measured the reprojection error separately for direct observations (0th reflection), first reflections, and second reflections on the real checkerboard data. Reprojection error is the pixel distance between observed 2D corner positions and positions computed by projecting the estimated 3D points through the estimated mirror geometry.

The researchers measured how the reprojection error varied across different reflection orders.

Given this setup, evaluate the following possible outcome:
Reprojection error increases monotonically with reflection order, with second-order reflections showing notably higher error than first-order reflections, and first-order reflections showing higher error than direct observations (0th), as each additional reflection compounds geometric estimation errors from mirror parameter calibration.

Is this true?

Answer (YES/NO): NO